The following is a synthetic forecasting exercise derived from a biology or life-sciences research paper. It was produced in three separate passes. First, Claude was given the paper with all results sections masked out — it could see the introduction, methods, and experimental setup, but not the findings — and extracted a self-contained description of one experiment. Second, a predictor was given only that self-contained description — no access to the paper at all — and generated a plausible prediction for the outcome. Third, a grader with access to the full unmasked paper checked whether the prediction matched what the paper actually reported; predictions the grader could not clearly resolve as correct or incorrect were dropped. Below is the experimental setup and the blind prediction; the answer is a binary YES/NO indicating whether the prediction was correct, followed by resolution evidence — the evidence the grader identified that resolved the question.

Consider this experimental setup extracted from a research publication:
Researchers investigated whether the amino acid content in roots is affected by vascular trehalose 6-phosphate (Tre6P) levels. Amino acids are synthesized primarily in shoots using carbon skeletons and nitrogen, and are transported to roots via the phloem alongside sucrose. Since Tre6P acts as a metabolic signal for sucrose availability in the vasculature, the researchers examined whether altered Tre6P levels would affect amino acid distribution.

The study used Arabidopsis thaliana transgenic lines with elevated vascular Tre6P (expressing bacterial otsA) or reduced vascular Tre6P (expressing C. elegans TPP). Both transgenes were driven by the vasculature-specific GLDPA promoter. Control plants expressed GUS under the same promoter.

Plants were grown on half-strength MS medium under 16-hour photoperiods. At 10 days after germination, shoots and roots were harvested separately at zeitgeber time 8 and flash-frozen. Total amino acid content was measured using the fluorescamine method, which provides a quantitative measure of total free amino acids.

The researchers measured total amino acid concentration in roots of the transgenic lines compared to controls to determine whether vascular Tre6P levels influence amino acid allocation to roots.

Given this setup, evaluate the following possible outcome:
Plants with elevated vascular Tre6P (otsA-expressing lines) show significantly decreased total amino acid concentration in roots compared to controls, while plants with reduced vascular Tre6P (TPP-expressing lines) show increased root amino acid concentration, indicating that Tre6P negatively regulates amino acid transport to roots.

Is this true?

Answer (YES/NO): YES